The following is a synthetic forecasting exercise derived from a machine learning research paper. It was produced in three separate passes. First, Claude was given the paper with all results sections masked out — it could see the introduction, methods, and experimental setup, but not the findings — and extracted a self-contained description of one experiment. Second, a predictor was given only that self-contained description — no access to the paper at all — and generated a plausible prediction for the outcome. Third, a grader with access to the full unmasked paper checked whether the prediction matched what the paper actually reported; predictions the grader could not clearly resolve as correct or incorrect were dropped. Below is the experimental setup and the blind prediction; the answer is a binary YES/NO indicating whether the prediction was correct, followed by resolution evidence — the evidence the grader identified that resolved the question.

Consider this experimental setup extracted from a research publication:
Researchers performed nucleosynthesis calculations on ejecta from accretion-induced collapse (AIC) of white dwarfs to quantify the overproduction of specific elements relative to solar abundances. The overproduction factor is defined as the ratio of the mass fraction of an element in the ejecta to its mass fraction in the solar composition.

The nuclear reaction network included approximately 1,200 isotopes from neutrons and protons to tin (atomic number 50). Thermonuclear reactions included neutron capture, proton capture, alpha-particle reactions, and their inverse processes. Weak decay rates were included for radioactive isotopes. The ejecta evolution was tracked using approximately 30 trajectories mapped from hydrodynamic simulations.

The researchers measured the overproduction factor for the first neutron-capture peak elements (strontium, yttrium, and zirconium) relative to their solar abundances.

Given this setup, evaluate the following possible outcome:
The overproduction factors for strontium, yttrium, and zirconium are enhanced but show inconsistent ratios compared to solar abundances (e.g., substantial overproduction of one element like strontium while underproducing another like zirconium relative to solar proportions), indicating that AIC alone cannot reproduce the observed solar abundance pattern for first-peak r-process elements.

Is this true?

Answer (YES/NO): NO